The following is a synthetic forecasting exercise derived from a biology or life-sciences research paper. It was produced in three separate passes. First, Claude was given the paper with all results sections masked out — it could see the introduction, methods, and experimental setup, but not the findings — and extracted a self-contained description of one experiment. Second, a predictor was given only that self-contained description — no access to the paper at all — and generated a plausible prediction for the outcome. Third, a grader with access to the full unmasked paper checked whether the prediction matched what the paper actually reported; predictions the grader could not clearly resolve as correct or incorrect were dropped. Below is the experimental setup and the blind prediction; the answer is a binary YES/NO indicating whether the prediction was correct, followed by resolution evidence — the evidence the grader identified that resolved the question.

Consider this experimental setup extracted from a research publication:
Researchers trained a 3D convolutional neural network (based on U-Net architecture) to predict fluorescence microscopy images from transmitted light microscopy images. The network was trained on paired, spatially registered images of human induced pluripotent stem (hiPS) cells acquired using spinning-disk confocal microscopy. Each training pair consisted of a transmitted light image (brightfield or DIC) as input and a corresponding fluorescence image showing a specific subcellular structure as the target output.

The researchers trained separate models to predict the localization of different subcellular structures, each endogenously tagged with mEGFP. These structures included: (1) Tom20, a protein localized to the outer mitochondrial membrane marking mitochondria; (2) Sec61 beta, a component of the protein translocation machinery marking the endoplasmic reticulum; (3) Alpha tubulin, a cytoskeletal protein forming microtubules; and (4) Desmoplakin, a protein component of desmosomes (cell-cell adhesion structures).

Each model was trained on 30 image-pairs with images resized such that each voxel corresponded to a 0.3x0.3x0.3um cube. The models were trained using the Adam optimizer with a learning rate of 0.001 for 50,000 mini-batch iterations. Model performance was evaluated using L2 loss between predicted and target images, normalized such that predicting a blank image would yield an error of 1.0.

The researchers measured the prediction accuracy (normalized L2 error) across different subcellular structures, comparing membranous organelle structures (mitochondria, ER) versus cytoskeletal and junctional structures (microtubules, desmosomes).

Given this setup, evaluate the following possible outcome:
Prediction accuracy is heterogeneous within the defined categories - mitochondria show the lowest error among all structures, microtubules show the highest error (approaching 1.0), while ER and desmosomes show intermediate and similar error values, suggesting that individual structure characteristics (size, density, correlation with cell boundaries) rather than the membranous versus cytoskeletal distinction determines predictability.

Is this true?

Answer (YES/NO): NO